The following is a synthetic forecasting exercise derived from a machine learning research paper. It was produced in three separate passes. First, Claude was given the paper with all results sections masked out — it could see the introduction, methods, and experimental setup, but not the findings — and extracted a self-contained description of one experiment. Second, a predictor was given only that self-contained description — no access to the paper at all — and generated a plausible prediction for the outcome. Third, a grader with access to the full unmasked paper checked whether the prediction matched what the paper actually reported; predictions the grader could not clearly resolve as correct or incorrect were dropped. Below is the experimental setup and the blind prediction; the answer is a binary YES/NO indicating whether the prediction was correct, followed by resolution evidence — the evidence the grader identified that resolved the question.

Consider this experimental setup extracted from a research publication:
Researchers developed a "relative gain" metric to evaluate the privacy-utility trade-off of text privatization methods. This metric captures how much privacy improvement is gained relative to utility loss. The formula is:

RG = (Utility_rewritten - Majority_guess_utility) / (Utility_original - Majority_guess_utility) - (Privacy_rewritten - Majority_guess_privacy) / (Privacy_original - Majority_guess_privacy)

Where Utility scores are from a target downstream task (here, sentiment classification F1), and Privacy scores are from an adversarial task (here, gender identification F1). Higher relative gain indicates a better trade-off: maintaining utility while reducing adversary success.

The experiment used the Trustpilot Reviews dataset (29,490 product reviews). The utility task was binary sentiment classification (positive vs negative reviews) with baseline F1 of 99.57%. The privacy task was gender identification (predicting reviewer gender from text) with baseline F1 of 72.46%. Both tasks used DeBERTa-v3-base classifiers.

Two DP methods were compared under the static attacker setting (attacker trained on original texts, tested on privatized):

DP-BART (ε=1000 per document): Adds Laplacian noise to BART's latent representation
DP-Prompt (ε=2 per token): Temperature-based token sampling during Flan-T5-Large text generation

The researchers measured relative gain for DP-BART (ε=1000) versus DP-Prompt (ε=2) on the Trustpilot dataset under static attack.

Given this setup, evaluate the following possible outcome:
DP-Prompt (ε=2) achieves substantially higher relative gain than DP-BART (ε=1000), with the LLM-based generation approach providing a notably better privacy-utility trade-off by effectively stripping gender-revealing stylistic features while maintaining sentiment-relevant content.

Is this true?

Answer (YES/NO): NO